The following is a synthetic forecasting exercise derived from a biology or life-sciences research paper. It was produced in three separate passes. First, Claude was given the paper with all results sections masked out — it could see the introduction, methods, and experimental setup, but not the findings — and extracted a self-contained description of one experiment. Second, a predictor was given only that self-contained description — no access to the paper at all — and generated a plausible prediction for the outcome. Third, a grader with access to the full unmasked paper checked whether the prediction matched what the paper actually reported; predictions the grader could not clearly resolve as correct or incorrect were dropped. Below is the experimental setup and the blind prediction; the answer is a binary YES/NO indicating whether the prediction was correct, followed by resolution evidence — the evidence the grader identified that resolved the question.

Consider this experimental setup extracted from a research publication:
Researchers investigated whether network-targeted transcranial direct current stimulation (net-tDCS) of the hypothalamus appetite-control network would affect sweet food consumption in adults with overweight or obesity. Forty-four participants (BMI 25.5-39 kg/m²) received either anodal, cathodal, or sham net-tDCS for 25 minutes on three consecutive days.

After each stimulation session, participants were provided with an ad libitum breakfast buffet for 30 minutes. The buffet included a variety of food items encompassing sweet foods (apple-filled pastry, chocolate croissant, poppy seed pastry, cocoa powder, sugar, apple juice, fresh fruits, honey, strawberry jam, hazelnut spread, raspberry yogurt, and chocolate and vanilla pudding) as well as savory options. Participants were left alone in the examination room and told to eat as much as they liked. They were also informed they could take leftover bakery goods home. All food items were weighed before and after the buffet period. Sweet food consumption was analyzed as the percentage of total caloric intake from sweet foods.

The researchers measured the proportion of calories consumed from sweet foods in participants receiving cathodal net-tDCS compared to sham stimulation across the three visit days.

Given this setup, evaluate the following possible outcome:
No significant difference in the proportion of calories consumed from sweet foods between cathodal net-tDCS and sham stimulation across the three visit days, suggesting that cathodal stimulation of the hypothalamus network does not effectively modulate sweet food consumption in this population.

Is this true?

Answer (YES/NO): YES